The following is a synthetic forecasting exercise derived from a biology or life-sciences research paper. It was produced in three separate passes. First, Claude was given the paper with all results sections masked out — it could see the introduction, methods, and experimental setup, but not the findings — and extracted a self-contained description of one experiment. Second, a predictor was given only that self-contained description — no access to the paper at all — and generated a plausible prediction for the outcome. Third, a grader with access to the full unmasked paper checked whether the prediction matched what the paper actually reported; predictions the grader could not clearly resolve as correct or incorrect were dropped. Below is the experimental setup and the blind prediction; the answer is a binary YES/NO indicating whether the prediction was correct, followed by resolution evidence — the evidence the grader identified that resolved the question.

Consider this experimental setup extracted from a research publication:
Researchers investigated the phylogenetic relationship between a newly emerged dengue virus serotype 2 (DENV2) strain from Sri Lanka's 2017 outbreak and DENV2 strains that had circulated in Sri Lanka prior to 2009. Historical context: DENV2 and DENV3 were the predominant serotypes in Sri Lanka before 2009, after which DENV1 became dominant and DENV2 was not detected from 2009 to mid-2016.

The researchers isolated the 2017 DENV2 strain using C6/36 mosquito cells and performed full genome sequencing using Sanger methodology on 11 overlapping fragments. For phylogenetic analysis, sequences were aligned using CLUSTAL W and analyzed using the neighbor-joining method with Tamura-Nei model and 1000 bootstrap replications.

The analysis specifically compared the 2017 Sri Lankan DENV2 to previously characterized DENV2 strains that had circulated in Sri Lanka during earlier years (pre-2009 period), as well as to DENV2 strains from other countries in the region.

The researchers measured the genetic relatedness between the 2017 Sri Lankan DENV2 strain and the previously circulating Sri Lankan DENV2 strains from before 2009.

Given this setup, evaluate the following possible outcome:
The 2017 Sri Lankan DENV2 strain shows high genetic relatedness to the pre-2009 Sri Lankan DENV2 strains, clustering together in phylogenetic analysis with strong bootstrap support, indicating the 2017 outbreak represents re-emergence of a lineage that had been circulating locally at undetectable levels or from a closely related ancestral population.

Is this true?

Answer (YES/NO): NO